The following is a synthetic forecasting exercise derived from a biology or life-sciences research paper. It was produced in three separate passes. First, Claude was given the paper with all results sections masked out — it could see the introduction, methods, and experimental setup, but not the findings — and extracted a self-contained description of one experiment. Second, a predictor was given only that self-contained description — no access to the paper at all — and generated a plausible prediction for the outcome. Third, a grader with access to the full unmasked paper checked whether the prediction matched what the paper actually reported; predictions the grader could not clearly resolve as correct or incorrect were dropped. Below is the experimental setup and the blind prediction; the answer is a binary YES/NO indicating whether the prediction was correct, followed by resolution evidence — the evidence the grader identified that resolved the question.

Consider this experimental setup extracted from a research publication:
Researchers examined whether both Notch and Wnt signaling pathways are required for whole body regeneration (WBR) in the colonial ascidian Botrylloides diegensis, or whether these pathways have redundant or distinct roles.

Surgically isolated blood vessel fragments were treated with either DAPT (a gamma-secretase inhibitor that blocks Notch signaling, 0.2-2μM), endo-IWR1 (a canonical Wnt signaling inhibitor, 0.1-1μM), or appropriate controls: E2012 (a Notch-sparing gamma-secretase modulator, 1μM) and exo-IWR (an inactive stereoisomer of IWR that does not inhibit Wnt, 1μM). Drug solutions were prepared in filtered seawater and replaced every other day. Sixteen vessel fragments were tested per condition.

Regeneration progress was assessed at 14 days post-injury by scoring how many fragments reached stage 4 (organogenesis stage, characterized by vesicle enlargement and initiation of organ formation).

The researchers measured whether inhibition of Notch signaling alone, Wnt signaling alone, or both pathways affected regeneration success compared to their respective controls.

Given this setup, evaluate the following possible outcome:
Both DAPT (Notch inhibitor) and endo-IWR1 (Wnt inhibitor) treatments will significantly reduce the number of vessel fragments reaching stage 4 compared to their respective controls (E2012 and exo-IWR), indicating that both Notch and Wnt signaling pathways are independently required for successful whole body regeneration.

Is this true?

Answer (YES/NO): YES